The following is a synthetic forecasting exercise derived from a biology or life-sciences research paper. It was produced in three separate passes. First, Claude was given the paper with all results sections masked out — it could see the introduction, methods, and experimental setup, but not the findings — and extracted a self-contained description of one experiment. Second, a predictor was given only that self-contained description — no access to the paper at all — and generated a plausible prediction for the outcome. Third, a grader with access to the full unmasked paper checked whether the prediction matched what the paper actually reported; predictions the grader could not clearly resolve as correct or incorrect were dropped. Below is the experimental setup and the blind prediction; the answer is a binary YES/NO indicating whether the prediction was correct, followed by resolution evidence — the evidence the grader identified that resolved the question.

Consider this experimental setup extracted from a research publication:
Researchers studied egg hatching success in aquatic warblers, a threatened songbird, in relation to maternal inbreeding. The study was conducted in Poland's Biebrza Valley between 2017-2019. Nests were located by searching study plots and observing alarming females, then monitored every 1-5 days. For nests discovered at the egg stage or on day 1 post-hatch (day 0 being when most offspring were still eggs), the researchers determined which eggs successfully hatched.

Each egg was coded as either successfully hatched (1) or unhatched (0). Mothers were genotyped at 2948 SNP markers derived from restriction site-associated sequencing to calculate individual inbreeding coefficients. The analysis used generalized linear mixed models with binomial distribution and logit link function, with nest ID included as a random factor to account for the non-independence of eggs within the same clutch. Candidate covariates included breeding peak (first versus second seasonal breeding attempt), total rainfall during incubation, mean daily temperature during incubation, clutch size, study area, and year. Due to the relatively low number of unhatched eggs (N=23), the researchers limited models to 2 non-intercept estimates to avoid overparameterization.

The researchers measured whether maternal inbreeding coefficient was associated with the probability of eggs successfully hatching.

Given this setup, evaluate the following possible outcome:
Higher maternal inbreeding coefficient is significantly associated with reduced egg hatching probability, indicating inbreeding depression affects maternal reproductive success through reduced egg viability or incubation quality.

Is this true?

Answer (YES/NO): NO